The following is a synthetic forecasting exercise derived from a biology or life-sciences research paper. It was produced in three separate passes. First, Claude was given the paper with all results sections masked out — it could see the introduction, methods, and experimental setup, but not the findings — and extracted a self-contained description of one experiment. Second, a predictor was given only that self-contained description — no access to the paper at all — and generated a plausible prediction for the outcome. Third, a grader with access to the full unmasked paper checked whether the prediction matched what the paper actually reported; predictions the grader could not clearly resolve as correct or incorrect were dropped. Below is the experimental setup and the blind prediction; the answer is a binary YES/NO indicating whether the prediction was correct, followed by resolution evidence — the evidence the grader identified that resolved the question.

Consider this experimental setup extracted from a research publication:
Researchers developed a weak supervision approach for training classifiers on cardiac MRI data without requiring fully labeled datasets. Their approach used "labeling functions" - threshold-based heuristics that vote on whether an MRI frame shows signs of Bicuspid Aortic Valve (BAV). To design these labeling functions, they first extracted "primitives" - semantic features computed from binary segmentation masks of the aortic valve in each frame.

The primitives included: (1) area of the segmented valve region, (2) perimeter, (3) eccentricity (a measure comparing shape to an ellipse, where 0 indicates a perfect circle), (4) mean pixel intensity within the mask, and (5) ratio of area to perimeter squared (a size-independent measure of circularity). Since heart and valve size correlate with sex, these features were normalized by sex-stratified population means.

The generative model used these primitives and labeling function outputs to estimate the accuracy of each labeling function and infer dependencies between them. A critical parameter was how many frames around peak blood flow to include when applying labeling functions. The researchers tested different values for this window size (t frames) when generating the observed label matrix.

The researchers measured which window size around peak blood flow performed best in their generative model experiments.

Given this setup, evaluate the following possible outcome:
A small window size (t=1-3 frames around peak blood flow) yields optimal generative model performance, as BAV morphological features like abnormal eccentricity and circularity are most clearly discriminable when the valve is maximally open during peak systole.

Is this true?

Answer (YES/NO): NO